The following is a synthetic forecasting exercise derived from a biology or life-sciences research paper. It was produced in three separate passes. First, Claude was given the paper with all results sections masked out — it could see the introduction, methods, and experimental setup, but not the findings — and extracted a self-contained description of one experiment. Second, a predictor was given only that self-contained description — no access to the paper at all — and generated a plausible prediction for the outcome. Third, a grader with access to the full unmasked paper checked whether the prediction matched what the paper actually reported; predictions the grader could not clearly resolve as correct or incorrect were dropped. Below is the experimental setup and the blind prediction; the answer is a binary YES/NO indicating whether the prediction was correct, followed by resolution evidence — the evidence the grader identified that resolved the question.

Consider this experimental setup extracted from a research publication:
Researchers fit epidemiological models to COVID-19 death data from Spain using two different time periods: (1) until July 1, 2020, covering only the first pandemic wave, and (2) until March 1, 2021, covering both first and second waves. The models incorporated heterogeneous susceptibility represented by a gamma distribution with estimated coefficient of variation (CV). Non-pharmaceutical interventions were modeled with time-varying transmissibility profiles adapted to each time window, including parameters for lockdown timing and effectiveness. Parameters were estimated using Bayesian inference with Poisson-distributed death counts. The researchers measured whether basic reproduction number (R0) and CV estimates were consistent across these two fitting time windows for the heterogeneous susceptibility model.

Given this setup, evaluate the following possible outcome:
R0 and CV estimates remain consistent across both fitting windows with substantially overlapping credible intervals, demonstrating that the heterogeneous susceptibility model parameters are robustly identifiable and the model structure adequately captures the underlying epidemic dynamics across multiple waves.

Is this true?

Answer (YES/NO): NO